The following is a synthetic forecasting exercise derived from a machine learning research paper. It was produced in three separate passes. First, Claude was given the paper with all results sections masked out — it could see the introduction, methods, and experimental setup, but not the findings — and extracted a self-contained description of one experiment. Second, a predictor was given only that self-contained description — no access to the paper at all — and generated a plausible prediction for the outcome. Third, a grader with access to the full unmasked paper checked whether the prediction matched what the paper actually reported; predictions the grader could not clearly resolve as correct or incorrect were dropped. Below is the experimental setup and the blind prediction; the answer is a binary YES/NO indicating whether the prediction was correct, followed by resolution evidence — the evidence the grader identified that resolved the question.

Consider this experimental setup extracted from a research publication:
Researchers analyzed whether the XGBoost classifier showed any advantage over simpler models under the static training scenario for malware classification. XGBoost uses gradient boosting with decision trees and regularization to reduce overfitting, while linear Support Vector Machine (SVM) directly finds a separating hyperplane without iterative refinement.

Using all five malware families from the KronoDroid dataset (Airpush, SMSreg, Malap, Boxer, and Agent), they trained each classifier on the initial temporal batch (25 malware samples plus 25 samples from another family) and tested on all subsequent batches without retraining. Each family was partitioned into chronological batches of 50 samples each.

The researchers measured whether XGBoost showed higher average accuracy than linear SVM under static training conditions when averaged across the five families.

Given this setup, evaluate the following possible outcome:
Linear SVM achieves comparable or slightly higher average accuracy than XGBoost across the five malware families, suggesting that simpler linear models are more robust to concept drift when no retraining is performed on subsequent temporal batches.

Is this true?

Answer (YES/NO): NO